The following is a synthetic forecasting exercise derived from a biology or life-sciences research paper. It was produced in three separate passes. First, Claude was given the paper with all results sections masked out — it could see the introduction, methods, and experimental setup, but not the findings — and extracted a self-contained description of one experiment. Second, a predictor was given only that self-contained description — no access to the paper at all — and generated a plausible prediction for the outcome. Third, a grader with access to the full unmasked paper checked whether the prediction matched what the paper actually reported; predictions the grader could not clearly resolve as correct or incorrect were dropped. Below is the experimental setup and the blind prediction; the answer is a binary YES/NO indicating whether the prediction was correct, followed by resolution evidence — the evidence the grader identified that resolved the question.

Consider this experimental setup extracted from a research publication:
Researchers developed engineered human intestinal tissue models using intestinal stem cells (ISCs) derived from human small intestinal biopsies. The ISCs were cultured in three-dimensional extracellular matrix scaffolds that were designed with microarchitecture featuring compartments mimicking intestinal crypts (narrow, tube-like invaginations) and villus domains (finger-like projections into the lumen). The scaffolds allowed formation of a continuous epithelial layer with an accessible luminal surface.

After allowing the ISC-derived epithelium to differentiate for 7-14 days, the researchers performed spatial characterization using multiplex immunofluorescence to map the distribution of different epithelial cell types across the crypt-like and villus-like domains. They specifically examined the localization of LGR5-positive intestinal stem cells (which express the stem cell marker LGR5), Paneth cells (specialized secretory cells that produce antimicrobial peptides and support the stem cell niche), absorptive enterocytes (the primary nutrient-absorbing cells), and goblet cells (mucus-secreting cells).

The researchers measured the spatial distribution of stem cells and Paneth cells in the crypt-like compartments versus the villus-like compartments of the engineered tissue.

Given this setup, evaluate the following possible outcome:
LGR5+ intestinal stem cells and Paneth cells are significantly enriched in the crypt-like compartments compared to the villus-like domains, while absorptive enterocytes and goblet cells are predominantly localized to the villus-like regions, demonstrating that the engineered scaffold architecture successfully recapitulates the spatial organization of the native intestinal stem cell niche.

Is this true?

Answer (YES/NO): NO